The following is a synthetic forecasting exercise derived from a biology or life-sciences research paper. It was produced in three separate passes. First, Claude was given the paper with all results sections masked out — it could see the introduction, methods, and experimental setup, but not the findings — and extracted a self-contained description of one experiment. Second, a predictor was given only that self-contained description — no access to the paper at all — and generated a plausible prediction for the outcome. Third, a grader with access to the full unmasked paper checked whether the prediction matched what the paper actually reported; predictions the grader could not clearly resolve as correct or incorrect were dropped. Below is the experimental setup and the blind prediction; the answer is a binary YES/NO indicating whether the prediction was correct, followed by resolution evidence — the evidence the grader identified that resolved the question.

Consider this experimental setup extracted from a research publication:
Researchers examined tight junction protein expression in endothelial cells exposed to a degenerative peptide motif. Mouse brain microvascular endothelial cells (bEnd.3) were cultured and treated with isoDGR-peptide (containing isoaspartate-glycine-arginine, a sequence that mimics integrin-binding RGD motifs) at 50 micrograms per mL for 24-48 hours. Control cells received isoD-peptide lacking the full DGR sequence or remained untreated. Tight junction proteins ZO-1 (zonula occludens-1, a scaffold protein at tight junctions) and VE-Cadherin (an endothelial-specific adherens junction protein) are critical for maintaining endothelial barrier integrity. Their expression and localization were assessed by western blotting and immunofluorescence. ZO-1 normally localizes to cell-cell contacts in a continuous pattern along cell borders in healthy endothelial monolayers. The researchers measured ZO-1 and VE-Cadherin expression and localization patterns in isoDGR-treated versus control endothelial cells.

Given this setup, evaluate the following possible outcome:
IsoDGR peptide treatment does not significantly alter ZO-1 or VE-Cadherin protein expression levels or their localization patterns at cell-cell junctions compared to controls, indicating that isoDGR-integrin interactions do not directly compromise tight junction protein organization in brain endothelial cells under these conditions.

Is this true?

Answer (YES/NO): NO